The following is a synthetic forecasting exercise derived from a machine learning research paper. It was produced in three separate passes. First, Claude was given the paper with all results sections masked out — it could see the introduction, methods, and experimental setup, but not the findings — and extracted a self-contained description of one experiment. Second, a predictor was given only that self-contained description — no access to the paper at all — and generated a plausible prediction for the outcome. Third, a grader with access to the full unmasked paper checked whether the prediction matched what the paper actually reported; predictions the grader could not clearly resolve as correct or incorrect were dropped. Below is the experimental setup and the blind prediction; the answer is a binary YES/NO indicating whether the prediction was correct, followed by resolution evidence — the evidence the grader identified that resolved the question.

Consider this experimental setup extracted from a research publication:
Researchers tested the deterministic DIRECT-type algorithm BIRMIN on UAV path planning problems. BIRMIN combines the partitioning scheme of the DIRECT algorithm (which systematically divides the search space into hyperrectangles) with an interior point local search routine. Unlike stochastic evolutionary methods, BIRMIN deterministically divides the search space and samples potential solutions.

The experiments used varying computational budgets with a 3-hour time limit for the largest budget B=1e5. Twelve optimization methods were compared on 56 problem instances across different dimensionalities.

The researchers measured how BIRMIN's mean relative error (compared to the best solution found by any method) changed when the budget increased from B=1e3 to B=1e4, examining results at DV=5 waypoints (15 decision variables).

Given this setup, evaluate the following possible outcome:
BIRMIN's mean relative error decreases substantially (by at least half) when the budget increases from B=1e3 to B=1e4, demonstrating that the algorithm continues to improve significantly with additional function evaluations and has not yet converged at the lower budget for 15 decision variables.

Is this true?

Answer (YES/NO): YES